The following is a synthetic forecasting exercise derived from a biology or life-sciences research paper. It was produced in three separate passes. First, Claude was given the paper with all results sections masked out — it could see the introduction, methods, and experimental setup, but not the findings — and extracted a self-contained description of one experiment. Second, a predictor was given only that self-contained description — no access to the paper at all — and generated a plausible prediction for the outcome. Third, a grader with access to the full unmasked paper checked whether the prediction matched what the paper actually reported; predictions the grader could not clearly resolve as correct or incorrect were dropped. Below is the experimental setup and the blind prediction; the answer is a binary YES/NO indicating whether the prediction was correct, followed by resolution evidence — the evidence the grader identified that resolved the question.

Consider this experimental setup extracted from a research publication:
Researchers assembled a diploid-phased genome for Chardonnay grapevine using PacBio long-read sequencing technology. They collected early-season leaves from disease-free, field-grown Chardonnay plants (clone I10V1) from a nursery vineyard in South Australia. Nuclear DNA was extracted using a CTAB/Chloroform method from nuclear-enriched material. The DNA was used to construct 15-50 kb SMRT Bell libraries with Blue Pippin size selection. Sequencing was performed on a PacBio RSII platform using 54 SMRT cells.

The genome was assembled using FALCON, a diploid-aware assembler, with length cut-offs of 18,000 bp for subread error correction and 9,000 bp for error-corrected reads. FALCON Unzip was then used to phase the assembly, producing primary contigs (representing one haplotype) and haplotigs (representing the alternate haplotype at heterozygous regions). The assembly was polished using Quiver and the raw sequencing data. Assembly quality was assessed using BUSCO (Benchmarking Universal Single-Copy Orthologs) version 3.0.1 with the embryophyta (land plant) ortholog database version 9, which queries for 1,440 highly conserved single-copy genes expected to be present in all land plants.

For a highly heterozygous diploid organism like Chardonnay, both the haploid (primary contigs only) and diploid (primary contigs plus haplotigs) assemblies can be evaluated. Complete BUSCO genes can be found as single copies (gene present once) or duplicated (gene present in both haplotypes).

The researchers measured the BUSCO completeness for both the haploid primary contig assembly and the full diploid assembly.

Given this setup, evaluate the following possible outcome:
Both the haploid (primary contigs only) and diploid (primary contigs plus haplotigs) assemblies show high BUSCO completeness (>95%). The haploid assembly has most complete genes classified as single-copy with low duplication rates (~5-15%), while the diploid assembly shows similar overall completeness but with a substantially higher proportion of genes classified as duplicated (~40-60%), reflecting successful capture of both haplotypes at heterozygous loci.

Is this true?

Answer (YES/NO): NO